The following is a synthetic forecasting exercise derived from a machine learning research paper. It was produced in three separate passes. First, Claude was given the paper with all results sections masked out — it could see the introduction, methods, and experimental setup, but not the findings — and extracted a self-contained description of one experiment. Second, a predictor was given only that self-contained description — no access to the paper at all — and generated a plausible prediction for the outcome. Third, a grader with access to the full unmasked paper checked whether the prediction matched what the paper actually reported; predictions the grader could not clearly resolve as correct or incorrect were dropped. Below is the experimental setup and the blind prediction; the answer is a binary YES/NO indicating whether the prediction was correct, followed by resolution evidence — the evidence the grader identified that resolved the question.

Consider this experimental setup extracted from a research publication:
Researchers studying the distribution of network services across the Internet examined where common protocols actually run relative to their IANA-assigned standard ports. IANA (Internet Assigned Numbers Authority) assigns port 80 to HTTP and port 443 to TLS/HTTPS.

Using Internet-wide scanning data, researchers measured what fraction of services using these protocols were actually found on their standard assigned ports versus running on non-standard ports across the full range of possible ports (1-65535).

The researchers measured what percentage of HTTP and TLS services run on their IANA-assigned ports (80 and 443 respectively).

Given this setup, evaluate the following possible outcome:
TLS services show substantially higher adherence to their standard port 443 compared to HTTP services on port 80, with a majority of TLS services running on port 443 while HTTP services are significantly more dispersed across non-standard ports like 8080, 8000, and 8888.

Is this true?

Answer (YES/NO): NO